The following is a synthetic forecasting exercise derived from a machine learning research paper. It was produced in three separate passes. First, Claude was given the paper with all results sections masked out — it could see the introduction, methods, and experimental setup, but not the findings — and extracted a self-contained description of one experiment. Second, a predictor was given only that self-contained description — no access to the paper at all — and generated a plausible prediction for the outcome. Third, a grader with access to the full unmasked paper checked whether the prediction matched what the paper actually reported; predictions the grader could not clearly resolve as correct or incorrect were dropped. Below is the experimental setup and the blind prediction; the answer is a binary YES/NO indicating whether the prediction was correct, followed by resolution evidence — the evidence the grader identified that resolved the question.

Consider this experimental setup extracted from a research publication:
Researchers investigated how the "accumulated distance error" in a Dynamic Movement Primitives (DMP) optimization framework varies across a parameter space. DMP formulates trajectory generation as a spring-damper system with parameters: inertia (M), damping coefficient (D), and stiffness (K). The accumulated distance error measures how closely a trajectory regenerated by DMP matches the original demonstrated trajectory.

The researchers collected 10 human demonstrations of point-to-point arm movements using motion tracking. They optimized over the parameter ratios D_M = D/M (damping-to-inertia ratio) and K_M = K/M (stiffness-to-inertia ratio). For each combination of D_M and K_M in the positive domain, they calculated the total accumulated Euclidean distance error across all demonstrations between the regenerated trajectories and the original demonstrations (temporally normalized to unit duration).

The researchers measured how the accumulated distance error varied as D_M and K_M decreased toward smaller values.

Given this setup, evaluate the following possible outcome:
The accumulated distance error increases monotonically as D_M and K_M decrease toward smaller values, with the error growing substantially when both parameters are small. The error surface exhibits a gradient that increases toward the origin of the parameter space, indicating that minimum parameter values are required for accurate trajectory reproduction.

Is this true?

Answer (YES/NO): NO